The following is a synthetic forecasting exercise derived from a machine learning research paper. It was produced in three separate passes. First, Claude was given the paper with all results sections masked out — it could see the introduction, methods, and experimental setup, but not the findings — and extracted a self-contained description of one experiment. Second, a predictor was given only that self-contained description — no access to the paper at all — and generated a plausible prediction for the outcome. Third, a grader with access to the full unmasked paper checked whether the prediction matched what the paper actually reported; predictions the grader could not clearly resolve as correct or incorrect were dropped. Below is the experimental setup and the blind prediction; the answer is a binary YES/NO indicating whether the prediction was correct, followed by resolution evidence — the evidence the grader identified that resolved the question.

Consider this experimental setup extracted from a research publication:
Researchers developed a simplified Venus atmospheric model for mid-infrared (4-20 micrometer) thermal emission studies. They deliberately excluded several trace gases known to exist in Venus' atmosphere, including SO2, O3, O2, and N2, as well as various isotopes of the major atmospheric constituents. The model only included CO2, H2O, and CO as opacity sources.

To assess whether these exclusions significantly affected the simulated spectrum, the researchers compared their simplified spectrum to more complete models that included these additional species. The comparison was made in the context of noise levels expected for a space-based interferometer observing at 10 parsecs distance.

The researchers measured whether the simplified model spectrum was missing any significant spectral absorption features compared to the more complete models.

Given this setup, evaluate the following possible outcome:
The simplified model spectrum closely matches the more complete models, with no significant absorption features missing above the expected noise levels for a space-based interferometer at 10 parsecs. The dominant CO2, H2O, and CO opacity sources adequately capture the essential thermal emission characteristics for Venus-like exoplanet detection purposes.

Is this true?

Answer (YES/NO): YES